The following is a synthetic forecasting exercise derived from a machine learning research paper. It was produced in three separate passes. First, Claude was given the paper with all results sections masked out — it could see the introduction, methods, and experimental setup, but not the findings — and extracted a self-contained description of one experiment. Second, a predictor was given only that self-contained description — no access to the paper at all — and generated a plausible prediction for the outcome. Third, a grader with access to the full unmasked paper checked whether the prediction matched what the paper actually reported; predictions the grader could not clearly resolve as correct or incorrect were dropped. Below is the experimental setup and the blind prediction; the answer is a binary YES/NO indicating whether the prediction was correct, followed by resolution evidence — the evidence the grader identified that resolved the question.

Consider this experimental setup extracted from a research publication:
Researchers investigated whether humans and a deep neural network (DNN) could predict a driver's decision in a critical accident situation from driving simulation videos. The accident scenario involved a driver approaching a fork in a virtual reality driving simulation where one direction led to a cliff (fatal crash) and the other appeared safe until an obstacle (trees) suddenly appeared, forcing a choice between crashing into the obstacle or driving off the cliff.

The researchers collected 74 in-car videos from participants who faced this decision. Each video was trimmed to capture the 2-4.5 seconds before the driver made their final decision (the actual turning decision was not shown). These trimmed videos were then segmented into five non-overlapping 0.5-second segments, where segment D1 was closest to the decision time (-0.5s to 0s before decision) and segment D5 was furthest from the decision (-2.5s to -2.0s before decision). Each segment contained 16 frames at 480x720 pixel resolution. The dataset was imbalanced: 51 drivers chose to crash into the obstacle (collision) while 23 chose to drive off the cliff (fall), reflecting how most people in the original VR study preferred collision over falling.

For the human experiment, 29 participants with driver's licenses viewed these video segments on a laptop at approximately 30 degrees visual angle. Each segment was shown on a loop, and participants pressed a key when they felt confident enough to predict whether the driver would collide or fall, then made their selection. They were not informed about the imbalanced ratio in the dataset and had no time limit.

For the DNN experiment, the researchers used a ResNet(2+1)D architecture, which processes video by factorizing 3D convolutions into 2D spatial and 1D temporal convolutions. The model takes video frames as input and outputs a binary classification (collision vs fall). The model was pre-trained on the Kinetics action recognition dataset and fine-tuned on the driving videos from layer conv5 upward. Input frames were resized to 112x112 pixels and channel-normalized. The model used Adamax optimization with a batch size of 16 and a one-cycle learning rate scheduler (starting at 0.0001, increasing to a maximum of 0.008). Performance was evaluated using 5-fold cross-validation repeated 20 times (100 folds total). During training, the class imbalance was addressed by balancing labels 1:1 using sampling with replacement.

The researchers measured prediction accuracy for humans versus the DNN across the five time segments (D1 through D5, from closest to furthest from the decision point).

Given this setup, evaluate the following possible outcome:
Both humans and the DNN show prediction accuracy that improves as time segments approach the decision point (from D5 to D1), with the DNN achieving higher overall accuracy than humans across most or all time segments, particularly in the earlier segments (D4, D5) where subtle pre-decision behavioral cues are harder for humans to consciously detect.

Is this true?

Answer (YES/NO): NO